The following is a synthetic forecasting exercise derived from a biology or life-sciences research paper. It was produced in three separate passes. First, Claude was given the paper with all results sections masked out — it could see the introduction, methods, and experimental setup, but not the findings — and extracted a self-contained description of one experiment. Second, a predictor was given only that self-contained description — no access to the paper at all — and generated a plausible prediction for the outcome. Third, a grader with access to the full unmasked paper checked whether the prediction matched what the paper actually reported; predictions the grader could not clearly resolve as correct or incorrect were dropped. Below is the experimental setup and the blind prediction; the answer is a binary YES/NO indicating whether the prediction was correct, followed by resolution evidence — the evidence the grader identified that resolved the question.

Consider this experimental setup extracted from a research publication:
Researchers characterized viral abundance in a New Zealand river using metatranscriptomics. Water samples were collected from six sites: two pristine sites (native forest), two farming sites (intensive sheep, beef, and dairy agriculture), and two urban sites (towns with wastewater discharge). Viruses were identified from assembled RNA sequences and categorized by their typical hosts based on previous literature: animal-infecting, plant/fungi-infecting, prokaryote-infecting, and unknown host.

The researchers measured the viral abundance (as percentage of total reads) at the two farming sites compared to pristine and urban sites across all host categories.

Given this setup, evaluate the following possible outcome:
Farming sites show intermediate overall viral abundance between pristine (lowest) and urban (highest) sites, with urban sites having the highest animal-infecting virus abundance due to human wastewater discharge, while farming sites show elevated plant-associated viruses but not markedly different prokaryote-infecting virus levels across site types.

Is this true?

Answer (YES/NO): NO